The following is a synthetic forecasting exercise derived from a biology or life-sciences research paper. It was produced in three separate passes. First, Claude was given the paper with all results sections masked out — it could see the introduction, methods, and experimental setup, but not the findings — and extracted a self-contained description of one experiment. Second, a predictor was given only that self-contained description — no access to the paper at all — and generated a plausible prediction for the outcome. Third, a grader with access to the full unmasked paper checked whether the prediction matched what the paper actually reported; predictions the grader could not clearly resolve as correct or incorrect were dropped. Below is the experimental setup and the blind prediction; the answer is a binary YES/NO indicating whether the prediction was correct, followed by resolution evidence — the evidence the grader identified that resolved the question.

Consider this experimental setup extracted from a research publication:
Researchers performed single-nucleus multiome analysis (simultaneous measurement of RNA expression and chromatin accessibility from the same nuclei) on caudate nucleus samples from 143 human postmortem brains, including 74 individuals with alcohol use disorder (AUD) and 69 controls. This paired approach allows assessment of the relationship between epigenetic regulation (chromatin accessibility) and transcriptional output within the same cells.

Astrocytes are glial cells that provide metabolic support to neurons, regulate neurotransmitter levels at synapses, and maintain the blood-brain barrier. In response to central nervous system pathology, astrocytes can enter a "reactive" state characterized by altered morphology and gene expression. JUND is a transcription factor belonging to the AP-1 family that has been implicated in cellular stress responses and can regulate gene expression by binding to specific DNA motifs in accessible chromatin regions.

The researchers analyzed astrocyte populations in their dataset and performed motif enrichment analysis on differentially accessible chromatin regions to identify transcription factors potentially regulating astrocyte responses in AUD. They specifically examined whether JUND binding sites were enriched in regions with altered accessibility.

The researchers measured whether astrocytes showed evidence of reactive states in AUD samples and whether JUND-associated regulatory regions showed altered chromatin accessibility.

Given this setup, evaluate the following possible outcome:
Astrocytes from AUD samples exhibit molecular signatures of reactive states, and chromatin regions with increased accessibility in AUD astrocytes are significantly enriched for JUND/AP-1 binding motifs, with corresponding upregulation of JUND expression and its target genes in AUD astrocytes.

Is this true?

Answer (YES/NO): NO